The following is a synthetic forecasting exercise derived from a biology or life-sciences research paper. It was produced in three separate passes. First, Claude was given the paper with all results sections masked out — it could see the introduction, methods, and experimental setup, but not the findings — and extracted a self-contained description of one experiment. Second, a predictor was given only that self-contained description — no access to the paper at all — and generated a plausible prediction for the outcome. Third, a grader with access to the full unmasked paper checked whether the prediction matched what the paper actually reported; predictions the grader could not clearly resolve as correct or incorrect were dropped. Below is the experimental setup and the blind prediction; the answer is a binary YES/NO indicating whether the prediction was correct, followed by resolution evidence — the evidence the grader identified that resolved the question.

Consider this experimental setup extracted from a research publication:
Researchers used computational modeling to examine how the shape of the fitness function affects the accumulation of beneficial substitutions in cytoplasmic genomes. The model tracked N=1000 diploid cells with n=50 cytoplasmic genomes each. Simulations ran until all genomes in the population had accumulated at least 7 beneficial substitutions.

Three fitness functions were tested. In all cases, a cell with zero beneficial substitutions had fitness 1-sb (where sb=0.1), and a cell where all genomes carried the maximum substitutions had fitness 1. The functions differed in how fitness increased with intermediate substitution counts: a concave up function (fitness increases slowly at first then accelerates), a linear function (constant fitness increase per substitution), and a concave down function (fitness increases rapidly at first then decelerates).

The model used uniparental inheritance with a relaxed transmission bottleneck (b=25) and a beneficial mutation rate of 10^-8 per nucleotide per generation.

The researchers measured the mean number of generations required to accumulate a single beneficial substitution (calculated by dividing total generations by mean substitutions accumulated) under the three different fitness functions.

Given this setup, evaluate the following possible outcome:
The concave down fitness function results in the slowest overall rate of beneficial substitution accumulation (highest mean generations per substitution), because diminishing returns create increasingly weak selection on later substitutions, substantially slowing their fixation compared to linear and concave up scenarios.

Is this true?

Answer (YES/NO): NO